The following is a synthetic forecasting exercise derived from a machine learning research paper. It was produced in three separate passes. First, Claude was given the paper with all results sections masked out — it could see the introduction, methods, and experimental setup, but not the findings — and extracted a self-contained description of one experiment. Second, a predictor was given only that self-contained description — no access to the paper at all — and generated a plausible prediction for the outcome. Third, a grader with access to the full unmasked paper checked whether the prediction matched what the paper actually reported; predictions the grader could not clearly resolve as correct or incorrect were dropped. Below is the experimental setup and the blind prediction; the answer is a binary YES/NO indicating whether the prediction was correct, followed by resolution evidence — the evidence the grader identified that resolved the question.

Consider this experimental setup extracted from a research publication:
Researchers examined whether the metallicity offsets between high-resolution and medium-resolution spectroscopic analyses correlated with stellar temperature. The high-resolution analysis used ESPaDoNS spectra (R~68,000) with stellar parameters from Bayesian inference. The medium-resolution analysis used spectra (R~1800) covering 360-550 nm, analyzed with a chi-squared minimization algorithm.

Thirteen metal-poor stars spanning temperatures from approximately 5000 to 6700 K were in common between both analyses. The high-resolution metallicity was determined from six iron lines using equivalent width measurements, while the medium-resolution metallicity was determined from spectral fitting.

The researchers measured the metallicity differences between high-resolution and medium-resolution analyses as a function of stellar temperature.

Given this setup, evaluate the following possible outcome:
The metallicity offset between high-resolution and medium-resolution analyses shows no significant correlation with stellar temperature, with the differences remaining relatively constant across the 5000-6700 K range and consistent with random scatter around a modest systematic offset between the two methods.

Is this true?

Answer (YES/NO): NO